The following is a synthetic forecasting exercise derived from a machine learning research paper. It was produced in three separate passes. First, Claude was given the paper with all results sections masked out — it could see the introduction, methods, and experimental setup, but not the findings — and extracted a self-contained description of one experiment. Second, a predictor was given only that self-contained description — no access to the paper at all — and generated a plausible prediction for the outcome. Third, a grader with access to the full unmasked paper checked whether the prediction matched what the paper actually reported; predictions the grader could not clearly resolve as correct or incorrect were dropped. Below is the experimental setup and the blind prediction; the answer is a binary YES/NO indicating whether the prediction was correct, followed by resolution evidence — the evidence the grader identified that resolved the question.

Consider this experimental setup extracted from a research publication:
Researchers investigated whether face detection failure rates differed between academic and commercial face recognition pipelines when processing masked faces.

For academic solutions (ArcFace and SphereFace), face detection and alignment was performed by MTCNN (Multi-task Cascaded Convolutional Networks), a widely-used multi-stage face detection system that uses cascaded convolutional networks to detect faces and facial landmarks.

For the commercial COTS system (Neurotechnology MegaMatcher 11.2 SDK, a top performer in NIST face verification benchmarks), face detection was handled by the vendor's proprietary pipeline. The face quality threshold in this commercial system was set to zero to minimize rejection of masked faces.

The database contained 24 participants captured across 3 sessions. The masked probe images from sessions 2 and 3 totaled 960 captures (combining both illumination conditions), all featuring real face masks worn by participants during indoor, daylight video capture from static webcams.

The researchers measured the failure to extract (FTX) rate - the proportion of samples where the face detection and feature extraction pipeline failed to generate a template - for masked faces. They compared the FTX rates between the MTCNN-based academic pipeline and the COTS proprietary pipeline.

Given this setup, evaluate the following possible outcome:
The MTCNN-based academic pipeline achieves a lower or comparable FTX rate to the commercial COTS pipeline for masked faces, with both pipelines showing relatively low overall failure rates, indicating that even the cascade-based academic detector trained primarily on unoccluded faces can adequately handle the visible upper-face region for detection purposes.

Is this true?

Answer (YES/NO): NO